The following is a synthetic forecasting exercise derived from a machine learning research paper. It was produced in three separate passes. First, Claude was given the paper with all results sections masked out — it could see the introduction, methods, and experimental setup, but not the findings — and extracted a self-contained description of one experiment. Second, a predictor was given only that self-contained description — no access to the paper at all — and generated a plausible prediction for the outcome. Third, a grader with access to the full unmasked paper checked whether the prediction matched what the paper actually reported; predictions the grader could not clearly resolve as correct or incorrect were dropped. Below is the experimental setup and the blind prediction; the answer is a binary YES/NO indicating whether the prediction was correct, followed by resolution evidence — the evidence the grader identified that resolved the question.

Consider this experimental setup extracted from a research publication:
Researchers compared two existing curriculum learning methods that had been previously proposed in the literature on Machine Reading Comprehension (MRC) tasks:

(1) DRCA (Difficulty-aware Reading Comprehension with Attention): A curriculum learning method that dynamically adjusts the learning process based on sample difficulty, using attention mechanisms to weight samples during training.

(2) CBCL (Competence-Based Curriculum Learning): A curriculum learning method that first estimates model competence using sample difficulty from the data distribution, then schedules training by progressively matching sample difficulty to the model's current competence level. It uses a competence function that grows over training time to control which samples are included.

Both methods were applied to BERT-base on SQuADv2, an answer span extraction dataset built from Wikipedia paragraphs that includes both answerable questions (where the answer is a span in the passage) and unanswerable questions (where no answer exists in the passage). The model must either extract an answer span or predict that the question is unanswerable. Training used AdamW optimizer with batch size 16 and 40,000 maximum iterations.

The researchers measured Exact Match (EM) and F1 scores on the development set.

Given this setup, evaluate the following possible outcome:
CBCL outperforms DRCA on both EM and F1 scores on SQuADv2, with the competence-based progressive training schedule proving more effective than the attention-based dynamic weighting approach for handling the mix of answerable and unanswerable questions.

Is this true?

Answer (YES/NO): YES